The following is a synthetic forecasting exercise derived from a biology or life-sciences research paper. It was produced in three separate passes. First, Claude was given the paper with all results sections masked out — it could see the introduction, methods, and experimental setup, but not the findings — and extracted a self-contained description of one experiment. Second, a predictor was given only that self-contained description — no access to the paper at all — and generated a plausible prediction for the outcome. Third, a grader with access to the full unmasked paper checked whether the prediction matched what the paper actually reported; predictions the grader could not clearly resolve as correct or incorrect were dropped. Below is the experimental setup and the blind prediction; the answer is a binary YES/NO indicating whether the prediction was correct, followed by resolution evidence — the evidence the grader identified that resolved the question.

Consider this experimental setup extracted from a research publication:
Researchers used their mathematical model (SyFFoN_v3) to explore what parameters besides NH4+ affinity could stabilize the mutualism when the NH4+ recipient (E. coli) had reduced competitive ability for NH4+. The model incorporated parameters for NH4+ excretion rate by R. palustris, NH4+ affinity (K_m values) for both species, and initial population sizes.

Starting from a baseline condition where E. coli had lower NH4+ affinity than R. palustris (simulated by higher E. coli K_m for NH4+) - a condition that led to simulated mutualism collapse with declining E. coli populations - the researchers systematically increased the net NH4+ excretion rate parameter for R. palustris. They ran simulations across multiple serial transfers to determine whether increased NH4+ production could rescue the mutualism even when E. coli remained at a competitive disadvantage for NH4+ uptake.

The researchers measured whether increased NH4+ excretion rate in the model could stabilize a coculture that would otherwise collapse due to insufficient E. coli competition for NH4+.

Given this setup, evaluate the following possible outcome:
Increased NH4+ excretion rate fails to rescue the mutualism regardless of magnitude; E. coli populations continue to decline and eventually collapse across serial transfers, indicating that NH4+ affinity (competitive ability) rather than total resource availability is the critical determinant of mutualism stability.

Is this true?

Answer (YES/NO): NO